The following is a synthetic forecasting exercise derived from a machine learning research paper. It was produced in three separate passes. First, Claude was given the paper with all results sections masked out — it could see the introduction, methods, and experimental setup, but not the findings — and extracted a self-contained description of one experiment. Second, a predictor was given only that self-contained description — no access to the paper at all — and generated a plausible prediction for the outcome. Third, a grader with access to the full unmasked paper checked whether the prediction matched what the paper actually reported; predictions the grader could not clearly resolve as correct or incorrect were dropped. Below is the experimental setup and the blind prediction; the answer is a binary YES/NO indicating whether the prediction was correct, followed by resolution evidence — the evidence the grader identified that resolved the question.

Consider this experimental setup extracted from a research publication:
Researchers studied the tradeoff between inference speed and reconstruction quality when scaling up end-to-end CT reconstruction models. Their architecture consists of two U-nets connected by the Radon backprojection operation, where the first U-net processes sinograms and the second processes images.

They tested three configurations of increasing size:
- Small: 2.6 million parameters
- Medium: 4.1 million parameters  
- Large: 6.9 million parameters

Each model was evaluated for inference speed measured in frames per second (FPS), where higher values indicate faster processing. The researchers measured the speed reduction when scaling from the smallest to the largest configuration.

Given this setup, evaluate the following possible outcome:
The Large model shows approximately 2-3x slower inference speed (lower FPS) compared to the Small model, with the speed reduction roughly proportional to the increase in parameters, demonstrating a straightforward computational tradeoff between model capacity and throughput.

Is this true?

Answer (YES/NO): NO